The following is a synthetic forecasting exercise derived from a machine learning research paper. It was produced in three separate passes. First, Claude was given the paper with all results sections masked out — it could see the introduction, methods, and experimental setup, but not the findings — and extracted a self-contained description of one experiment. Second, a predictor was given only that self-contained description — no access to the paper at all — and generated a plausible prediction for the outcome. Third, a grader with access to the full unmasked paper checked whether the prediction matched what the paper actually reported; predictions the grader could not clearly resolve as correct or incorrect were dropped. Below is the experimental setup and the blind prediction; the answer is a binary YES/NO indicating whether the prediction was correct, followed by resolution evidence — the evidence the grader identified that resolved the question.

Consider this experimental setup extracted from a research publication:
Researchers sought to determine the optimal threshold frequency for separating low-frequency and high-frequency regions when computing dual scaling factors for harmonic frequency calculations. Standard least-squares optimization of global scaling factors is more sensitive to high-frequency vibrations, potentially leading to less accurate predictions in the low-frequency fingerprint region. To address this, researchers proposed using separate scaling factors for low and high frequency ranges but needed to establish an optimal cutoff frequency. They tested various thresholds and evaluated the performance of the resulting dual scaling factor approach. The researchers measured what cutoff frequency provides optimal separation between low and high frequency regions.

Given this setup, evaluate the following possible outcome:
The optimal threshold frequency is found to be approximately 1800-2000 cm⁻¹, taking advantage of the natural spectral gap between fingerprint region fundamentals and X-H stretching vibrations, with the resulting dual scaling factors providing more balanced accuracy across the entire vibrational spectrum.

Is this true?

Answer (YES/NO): NO